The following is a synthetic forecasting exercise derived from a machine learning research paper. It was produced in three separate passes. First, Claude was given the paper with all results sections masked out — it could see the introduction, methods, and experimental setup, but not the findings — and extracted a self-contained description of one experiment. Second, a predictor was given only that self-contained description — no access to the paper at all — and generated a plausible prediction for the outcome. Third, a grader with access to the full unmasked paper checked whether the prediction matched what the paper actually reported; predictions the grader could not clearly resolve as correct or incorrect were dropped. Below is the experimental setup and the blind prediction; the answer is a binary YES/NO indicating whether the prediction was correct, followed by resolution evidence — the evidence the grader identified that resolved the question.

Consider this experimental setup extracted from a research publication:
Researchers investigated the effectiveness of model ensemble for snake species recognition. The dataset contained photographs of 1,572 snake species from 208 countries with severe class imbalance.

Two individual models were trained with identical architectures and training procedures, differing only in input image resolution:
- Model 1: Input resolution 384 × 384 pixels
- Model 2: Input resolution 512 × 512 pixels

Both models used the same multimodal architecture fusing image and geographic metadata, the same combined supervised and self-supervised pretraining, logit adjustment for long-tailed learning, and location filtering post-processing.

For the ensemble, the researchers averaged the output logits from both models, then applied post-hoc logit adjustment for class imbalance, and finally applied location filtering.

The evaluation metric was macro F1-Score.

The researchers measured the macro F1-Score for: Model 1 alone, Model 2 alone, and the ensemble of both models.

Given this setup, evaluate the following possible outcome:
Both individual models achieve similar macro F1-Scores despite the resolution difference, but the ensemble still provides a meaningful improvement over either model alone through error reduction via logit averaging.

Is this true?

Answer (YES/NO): NO